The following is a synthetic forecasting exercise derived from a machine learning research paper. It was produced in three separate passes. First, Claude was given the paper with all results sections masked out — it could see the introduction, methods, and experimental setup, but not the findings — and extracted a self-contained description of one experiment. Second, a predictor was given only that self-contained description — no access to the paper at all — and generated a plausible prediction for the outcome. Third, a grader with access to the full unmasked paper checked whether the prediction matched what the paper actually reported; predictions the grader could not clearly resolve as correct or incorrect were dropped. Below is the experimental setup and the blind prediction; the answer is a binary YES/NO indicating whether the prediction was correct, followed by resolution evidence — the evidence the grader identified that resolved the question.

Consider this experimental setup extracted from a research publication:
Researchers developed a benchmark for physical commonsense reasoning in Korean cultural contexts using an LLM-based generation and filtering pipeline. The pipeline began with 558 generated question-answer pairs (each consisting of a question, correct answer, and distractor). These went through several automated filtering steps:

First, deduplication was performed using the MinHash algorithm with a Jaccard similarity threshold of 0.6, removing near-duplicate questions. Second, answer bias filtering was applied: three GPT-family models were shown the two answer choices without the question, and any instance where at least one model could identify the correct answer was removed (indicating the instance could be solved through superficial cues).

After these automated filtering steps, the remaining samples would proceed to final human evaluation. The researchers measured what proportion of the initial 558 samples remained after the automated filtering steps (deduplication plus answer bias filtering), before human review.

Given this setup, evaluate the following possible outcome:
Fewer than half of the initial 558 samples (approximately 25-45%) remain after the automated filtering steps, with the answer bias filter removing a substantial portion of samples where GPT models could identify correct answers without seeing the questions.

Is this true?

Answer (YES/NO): NO